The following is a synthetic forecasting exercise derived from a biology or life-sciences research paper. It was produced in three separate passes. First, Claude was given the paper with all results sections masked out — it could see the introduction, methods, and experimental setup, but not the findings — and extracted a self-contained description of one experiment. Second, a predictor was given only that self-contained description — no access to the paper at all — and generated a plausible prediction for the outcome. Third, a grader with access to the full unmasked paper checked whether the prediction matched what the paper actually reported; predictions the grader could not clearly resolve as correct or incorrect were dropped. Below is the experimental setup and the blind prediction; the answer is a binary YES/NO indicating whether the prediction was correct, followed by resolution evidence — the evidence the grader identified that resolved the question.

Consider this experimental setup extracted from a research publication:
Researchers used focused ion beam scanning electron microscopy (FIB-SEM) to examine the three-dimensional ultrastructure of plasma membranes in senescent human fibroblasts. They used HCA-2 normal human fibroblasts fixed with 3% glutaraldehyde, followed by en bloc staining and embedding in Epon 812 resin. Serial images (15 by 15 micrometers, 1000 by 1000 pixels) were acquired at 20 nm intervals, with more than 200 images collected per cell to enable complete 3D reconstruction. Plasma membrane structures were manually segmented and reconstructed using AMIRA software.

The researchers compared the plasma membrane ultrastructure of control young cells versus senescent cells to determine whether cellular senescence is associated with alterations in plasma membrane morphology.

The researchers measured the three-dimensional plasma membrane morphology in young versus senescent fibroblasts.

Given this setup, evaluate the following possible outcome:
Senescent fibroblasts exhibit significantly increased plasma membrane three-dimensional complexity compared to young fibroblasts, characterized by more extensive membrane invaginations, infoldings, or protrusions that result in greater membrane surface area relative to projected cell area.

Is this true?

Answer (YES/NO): YES